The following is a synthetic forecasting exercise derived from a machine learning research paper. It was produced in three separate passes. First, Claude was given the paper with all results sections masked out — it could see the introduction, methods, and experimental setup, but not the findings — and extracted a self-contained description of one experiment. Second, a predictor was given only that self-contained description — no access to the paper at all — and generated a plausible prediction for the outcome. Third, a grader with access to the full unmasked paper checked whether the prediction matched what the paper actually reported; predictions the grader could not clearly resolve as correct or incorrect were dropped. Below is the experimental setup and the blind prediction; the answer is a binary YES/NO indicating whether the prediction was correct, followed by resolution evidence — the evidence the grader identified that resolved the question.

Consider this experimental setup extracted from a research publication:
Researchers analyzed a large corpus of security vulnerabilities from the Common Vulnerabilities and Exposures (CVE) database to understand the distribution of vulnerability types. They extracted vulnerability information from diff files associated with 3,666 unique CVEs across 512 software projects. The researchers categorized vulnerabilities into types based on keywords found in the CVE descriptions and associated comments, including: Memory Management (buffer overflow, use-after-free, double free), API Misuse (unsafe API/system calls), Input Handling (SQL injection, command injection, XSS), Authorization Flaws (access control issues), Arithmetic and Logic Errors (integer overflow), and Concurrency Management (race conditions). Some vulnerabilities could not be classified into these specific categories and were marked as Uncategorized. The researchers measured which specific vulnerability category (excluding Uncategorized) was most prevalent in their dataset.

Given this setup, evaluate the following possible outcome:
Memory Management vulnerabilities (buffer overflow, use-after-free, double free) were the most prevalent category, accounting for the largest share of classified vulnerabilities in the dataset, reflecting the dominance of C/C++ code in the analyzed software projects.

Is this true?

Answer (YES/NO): NO